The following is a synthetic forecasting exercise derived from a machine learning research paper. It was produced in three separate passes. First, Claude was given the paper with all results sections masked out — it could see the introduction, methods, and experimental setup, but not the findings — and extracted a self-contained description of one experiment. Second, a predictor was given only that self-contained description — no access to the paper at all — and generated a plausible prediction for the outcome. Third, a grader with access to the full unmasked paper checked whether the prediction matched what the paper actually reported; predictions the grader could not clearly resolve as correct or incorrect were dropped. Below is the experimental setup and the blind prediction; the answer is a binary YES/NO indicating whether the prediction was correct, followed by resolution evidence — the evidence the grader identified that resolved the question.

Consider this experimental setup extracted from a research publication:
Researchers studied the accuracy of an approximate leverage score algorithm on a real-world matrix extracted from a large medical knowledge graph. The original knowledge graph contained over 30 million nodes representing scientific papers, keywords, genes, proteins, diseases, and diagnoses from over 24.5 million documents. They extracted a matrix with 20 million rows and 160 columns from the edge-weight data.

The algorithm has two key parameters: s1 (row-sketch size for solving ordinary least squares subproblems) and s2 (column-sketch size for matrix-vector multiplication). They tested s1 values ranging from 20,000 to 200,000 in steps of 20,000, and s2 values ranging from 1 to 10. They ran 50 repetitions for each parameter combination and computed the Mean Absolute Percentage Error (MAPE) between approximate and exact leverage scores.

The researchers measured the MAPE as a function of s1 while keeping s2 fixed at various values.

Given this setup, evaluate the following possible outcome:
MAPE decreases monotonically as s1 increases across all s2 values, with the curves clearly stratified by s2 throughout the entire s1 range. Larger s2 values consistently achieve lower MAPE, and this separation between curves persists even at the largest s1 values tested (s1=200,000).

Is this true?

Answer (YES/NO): NO